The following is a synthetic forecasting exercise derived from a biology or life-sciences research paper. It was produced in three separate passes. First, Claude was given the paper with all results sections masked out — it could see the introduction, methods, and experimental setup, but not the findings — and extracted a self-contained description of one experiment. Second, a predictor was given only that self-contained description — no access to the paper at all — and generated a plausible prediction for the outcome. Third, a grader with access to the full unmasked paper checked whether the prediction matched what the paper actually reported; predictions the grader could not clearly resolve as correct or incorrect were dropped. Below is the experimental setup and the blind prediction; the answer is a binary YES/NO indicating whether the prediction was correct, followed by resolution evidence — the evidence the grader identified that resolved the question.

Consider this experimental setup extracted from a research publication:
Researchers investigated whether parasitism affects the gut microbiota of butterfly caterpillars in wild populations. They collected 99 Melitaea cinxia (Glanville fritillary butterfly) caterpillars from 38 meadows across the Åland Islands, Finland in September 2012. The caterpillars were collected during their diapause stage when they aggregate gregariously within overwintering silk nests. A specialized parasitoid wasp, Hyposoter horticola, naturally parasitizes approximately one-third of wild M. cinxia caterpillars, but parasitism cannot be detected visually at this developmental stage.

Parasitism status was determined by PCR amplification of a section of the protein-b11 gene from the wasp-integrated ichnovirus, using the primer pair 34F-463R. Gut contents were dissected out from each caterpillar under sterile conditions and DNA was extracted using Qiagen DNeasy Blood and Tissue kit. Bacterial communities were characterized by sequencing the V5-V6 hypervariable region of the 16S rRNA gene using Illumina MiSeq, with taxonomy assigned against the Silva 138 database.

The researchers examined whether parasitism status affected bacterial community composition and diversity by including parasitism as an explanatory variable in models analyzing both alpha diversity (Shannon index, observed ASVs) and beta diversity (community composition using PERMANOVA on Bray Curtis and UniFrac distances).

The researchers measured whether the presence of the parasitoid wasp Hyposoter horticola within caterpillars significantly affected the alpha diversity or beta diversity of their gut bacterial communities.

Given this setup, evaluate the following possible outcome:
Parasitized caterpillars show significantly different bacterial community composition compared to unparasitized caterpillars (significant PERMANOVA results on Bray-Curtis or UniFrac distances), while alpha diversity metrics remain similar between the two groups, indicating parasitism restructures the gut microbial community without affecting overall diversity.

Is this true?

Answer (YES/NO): NO